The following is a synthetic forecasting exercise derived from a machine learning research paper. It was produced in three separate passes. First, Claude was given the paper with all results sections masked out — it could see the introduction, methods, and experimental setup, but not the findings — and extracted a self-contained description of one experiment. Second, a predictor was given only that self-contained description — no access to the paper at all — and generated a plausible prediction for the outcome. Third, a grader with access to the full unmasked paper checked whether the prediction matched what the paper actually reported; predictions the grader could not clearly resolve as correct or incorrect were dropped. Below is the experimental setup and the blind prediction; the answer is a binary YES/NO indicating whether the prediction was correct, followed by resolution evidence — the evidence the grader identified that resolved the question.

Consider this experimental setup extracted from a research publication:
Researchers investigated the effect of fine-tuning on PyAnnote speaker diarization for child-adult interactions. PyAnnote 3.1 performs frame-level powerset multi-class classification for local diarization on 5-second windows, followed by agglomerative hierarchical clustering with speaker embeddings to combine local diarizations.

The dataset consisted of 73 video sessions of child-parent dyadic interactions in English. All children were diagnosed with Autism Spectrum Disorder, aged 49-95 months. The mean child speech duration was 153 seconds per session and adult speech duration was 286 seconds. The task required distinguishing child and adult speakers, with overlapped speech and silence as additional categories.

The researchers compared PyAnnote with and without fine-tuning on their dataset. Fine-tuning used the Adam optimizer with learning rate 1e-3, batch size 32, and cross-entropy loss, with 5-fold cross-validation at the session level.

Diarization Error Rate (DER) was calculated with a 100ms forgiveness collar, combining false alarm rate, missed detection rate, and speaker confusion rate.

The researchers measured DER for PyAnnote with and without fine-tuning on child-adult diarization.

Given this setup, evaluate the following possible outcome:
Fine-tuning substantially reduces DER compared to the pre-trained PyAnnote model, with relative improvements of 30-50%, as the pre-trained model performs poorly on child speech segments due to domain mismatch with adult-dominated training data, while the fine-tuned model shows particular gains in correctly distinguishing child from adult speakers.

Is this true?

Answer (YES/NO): NO